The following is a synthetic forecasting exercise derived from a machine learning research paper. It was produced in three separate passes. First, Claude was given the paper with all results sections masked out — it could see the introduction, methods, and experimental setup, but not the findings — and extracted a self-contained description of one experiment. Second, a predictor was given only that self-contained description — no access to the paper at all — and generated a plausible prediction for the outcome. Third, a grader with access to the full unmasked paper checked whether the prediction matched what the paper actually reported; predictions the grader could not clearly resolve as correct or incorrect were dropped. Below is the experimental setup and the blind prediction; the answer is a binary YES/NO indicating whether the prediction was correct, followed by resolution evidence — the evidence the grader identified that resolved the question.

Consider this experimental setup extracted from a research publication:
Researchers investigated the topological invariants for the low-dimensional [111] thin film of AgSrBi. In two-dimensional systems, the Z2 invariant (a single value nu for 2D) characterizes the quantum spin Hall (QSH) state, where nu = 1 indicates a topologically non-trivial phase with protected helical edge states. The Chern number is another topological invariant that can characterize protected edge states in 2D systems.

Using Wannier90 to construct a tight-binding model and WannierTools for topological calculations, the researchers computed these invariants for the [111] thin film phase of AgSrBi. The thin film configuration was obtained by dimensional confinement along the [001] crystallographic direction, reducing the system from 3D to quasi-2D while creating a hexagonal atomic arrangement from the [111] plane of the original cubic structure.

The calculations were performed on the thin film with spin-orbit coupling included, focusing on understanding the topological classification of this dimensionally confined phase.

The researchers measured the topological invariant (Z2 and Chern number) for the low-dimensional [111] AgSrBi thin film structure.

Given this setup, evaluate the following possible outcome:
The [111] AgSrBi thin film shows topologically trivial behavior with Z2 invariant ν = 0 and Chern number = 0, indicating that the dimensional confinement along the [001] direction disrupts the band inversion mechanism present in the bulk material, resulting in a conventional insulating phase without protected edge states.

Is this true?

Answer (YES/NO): NO